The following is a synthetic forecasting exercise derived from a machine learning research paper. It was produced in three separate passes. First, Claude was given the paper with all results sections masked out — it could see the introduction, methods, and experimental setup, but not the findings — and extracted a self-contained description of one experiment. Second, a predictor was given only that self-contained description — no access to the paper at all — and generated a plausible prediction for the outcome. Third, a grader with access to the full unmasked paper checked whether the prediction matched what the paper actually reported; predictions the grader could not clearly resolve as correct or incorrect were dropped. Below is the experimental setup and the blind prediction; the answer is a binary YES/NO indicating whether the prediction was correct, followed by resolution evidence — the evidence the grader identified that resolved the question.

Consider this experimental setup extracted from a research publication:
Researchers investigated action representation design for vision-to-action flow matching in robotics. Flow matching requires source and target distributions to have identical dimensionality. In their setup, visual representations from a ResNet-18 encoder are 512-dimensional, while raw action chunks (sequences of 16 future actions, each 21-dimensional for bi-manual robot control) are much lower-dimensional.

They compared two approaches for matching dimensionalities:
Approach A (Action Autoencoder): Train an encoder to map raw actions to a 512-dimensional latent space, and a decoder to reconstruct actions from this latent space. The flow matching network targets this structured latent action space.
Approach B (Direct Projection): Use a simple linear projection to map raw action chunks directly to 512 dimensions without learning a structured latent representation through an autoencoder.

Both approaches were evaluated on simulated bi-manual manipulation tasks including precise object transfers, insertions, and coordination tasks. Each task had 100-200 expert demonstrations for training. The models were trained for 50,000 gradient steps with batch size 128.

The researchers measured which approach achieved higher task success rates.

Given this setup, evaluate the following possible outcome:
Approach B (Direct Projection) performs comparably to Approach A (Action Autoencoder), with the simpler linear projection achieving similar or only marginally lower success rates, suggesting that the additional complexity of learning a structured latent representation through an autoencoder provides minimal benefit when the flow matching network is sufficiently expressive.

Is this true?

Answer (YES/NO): NO